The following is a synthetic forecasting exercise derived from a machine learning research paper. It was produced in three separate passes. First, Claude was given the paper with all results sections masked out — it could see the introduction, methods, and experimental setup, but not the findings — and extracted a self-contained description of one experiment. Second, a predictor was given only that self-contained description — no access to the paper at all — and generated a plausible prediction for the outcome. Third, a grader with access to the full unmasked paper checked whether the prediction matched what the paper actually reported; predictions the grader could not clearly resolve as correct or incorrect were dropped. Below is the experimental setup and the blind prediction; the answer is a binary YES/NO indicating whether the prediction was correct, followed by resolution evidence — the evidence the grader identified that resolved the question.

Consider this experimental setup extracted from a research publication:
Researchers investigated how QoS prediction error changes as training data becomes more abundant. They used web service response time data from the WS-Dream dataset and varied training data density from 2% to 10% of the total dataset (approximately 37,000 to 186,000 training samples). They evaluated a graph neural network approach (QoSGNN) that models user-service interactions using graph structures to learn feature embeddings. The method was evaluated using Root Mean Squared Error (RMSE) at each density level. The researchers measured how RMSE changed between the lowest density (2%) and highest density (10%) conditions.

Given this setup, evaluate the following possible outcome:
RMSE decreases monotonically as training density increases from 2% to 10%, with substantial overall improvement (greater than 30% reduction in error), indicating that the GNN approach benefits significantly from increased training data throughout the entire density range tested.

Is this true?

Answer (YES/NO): NO